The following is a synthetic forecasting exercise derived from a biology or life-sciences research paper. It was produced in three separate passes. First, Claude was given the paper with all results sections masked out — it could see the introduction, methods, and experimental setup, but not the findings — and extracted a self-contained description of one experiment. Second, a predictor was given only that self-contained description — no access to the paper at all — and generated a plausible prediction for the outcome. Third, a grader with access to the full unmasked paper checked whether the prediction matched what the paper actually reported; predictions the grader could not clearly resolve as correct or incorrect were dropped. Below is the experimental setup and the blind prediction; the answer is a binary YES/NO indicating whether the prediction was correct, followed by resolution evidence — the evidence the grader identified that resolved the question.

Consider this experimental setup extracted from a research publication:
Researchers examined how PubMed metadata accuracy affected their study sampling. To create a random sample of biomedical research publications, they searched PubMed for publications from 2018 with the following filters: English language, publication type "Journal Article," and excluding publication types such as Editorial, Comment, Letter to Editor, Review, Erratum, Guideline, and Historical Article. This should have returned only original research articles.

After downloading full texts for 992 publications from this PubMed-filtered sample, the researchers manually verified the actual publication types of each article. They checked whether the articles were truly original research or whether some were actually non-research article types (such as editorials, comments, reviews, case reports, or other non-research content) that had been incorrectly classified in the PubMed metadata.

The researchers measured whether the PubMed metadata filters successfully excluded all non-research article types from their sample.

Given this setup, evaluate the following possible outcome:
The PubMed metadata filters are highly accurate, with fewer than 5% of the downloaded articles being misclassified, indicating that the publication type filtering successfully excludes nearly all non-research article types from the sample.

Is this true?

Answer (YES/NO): NO